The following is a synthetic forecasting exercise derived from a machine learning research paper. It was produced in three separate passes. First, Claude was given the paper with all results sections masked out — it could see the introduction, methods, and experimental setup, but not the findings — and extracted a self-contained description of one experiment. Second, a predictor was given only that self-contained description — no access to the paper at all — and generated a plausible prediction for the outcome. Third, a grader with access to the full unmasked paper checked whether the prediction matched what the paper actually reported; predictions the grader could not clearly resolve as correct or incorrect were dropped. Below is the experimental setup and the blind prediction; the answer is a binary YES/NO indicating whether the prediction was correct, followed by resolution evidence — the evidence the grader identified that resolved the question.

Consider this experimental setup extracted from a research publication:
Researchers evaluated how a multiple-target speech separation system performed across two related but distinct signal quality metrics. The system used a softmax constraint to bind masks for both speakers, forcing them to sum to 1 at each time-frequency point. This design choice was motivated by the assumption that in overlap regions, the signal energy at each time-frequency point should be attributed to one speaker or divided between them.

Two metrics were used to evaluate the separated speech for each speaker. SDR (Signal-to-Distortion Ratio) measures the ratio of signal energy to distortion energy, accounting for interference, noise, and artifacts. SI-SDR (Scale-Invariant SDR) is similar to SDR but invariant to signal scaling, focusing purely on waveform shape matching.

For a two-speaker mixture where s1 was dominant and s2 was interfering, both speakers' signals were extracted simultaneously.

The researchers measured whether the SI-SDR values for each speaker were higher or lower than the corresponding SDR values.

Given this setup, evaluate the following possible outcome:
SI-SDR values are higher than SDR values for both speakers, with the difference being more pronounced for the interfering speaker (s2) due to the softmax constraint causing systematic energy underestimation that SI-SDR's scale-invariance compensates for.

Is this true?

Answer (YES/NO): NO